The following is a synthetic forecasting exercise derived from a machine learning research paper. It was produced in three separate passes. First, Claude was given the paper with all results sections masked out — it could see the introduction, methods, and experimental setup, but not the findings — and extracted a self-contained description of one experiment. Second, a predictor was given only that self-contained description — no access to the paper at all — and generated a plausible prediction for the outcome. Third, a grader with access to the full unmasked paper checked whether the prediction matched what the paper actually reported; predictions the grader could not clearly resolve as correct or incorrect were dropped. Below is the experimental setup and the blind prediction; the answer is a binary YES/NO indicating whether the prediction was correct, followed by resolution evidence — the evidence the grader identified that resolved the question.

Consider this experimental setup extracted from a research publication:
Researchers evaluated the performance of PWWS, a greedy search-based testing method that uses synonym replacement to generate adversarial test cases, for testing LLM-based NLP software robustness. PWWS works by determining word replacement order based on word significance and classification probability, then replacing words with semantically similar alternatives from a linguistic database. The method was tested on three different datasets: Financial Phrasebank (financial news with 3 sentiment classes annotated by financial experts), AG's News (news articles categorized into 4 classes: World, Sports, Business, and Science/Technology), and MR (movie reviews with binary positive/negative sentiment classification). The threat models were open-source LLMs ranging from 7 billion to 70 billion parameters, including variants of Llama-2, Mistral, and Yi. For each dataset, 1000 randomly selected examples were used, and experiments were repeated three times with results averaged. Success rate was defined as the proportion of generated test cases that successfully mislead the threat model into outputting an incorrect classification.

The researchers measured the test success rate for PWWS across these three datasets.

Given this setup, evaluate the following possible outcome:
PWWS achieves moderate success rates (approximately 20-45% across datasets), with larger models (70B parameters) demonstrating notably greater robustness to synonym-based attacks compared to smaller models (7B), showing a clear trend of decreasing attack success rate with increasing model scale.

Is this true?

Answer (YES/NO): NO